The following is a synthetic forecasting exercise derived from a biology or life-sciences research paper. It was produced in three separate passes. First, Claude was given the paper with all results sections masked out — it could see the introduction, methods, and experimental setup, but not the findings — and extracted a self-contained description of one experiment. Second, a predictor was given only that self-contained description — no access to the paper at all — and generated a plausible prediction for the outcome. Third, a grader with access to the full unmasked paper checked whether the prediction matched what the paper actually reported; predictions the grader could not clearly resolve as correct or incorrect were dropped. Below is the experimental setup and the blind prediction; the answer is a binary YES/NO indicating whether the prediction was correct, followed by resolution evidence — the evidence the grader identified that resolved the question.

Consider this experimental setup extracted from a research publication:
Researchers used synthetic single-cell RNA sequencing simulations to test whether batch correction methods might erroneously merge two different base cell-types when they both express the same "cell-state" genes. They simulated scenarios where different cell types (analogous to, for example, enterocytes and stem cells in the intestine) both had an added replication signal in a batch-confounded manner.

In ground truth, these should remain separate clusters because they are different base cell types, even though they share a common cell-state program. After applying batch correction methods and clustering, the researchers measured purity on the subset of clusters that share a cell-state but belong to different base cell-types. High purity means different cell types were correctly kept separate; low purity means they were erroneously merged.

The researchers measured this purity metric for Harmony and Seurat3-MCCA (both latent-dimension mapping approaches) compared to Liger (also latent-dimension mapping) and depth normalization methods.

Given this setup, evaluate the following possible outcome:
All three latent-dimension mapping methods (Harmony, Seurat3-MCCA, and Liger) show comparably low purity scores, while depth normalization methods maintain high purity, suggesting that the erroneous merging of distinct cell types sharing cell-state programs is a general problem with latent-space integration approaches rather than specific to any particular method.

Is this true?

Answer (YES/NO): NO